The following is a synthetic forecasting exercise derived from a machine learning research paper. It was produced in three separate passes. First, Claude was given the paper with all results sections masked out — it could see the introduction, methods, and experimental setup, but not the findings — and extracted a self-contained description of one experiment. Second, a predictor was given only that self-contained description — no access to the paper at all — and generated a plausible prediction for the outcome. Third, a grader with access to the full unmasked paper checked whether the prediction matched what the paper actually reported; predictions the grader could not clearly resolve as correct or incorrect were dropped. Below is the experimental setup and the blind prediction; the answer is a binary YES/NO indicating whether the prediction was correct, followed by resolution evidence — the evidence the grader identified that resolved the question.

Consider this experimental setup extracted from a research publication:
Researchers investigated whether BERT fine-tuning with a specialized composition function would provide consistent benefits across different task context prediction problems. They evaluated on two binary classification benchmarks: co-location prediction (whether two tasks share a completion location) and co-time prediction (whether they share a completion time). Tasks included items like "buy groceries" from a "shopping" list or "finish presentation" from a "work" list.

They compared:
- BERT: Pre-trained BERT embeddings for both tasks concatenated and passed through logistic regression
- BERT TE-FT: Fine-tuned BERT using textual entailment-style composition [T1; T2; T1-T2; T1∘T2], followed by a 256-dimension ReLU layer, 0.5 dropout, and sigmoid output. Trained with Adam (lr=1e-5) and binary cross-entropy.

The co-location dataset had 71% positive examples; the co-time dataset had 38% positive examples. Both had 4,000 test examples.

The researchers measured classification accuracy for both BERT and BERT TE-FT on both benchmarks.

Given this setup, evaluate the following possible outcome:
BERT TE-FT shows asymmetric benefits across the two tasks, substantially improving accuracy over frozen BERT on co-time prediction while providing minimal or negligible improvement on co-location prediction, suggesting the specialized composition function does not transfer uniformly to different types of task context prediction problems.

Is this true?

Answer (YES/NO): NO